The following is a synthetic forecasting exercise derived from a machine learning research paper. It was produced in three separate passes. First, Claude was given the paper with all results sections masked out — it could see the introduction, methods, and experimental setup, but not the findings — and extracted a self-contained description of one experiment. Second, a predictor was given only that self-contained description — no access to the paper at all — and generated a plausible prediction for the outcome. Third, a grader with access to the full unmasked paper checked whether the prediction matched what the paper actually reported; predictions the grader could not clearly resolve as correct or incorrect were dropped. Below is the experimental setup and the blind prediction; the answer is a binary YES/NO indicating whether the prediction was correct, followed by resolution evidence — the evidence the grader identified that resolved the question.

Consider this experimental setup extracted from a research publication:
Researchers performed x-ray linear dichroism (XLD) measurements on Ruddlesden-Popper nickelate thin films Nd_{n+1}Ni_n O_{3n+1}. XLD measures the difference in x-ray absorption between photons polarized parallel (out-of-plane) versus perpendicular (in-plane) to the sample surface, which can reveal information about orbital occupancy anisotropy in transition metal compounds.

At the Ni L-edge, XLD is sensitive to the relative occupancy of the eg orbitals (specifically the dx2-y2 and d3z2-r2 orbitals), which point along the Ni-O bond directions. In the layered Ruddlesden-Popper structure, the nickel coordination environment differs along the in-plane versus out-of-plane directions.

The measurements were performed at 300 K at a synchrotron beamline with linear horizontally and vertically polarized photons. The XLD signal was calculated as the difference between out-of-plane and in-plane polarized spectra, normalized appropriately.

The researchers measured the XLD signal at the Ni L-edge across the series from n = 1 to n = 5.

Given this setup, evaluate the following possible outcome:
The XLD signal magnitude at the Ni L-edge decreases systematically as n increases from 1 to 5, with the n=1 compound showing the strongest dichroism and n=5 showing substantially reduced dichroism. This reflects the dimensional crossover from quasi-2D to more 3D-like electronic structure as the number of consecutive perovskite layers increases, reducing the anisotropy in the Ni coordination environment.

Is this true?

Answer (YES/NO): YES